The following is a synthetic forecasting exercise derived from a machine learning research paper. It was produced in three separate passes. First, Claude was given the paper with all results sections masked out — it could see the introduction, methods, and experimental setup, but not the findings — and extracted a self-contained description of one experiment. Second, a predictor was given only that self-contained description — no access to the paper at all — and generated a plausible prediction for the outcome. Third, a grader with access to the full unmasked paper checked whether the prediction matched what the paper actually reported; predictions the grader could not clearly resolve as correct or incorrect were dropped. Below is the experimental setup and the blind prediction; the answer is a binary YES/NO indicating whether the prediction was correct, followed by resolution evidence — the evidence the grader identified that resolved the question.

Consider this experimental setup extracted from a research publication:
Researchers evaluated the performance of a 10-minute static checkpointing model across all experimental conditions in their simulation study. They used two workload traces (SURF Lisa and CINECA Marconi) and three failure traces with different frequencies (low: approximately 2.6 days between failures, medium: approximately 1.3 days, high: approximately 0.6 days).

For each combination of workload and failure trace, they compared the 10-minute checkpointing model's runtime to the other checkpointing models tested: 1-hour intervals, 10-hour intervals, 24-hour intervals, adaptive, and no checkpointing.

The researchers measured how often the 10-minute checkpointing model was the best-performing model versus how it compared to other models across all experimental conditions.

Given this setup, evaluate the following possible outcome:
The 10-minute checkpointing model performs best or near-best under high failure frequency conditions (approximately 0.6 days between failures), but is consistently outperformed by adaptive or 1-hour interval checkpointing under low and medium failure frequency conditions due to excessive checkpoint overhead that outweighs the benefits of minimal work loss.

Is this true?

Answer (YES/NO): NO